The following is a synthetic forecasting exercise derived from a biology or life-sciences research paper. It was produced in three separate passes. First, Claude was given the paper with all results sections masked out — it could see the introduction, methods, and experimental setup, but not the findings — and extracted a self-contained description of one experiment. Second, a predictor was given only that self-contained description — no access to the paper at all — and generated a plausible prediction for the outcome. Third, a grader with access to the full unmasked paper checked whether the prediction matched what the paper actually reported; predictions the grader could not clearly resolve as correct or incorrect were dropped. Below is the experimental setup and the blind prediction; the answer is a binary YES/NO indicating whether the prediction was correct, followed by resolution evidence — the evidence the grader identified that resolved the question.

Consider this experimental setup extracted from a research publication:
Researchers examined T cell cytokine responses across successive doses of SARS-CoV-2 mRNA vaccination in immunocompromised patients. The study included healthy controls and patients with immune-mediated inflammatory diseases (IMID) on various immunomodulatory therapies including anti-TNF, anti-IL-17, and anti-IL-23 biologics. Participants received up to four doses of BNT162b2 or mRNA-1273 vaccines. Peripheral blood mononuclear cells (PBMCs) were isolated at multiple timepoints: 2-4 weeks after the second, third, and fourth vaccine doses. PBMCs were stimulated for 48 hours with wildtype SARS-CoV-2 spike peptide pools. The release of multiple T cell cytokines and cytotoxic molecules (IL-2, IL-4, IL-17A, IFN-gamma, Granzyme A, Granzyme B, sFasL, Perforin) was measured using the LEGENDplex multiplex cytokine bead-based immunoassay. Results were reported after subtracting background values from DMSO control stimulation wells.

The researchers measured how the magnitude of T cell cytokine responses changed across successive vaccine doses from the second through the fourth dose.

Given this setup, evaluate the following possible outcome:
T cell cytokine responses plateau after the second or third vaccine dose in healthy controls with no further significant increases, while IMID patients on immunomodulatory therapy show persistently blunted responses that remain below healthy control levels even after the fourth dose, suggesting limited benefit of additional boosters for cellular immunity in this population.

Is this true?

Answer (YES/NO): NO